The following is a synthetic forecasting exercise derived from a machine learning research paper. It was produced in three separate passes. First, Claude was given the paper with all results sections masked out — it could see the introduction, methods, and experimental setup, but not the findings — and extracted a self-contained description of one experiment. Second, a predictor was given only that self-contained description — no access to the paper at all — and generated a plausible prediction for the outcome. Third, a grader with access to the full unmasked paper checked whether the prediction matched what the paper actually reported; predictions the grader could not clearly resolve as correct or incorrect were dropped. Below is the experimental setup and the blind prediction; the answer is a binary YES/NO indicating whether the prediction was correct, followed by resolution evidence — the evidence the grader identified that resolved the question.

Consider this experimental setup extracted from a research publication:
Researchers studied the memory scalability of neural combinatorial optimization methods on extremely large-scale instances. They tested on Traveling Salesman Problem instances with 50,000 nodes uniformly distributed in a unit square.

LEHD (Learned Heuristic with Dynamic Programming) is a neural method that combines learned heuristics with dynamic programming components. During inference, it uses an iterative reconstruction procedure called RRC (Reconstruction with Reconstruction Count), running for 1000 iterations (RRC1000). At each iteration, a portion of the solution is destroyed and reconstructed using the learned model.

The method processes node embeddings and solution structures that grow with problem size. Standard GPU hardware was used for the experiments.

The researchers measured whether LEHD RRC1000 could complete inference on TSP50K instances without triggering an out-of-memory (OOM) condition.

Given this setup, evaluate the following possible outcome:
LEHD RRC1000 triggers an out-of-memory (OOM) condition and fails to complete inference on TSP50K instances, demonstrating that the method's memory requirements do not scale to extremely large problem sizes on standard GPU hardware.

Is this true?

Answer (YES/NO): YES